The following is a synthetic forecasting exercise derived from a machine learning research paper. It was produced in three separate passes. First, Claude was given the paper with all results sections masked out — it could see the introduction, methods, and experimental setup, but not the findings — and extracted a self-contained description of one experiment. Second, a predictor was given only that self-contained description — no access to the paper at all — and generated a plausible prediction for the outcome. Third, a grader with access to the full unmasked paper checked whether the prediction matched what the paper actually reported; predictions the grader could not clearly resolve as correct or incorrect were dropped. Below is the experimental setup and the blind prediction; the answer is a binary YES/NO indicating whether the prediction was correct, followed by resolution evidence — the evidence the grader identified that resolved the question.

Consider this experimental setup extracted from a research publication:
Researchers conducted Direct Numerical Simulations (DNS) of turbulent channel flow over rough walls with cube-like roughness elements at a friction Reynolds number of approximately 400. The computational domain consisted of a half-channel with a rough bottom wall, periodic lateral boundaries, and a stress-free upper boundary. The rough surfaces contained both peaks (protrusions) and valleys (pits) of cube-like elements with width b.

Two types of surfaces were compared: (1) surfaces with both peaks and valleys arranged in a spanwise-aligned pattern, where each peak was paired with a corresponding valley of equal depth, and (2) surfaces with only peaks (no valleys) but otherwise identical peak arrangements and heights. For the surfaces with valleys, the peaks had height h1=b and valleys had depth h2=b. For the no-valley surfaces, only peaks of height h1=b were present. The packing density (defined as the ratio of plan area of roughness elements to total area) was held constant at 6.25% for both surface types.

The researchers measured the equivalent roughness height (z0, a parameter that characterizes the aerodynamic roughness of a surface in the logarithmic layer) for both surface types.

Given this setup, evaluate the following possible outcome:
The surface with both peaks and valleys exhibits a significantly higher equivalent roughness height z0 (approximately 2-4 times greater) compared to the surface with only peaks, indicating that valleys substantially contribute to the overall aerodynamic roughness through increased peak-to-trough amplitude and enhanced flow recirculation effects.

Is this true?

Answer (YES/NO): NO